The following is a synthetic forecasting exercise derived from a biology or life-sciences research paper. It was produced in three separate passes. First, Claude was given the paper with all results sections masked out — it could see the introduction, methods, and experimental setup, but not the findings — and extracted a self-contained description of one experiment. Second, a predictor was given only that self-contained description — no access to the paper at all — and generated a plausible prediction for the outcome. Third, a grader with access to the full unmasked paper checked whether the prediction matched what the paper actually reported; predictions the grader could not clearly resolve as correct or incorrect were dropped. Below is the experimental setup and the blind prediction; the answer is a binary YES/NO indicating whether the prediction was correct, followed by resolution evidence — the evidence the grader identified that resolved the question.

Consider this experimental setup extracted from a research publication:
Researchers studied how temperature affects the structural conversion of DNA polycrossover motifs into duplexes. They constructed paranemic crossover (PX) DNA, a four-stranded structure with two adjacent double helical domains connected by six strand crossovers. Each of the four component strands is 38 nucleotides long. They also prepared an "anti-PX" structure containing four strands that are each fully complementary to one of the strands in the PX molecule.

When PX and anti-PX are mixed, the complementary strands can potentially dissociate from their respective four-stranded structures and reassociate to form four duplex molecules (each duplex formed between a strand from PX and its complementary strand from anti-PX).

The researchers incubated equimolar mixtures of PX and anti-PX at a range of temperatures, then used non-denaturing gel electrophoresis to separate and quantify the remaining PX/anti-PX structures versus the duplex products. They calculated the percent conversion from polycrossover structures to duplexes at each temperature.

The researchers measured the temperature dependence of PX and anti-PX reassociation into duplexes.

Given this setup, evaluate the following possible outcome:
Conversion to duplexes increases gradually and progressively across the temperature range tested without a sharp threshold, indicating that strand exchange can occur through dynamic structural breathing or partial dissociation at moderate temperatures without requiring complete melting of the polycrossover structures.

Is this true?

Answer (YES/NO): NO